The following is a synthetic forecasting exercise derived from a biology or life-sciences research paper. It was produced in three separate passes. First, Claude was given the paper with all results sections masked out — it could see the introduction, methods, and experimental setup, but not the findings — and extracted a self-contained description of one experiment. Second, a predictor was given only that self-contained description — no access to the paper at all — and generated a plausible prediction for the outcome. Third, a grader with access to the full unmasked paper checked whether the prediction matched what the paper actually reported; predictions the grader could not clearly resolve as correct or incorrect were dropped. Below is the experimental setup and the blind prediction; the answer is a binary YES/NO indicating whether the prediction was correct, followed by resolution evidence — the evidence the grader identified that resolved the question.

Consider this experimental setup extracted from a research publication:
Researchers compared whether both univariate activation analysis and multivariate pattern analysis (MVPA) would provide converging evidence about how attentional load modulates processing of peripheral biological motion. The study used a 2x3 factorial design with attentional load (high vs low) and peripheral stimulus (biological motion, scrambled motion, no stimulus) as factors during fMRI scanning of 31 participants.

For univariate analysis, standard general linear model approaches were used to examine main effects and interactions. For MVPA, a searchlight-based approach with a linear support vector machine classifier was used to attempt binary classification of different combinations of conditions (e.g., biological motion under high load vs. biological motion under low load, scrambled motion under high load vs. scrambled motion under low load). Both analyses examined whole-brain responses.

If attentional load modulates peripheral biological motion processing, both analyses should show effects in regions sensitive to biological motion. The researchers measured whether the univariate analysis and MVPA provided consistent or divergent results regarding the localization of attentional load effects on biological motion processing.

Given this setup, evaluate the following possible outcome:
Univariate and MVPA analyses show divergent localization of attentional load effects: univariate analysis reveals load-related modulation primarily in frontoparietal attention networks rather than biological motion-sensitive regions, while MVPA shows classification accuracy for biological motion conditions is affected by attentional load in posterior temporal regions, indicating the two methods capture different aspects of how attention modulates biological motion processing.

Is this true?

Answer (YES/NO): NO